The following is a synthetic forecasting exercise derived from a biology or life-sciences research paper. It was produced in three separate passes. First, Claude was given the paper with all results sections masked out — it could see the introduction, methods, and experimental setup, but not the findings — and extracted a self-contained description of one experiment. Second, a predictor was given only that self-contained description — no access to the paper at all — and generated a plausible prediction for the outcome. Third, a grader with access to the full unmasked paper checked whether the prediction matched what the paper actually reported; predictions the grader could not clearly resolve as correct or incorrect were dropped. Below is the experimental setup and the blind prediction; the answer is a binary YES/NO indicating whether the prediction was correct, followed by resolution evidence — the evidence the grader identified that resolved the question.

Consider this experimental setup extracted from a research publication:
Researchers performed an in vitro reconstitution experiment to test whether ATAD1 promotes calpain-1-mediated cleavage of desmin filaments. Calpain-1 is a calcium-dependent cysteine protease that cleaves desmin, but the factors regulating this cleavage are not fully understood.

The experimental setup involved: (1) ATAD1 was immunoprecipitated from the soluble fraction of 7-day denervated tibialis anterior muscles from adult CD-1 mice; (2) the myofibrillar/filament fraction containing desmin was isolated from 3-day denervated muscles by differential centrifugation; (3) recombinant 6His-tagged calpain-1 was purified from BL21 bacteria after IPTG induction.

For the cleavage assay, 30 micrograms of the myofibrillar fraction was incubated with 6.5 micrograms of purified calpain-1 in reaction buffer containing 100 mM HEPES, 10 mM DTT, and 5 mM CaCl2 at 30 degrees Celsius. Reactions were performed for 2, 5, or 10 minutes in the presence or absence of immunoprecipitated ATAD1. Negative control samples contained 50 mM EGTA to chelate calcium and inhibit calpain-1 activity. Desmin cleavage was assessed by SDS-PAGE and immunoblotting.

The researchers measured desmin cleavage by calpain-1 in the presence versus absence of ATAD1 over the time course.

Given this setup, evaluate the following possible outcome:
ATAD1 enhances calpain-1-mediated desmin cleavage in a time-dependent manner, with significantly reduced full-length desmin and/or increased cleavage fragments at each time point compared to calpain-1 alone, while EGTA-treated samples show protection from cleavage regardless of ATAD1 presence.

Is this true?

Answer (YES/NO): YES